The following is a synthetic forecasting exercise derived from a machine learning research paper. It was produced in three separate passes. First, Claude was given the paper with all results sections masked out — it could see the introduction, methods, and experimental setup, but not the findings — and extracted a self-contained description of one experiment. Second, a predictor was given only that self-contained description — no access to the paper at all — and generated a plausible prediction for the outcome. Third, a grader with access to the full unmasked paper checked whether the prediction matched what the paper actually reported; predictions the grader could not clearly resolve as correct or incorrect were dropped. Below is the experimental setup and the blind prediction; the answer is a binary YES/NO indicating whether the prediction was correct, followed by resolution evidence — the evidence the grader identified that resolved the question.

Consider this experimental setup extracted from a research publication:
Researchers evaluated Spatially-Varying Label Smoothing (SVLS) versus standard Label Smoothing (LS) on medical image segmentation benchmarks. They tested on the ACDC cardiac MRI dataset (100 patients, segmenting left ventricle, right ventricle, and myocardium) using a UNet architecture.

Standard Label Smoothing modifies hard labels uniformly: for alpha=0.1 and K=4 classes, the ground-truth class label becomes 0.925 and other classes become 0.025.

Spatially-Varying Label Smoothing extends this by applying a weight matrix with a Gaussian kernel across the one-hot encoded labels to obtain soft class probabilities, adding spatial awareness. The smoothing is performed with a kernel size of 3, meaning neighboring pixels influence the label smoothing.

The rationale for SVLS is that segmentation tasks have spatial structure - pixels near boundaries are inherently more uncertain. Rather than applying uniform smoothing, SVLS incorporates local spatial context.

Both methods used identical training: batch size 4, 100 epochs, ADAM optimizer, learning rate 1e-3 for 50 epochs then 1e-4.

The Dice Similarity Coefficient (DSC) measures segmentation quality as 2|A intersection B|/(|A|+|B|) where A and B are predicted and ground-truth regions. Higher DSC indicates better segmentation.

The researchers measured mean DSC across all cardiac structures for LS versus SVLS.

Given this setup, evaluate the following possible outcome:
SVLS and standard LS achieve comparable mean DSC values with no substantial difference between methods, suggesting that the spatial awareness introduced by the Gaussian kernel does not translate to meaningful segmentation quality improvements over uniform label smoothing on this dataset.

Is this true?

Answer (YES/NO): NO